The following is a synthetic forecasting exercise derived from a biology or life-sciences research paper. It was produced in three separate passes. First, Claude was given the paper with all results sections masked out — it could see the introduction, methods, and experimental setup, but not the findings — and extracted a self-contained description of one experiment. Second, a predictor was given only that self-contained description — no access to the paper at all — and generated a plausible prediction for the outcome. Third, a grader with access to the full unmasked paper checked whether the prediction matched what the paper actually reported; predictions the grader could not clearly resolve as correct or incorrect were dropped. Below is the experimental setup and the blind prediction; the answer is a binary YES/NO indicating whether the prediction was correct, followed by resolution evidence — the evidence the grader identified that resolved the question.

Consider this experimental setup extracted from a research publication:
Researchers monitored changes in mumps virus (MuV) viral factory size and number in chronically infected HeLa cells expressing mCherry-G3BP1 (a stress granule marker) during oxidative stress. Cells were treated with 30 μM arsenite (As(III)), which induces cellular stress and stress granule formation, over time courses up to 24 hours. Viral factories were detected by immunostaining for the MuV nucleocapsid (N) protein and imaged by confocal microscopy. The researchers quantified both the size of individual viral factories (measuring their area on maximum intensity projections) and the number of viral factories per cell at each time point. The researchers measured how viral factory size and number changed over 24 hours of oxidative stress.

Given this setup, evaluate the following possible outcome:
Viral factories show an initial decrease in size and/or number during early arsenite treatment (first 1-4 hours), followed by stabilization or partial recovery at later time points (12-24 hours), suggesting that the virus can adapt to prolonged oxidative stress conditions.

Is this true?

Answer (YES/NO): NO